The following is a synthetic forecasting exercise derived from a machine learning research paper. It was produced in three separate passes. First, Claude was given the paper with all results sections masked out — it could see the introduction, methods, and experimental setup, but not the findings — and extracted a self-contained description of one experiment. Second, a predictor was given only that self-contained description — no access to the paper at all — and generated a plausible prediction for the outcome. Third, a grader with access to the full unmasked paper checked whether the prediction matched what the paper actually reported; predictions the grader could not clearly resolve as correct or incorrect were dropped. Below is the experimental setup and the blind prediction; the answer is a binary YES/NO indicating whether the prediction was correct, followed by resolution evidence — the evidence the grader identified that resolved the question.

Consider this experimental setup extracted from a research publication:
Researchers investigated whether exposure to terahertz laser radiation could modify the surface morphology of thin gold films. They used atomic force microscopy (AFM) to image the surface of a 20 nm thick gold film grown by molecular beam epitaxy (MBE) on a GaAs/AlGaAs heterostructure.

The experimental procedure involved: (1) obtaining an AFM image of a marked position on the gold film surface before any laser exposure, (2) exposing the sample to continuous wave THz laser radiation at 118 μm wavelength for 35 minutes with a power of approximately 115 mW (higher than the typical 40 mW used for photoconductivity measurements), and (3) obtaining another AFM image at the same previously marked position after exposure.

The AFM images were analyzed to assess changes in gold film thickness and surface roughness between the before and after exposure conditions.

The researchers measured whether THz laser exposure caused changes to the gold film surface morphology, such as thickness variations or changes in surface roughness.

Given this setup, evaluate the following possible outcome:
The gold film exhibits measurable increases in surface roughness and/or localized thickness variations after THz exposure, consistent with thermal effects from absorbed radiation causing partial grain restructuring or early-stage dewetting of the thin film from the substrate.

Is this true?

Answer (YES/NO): NO